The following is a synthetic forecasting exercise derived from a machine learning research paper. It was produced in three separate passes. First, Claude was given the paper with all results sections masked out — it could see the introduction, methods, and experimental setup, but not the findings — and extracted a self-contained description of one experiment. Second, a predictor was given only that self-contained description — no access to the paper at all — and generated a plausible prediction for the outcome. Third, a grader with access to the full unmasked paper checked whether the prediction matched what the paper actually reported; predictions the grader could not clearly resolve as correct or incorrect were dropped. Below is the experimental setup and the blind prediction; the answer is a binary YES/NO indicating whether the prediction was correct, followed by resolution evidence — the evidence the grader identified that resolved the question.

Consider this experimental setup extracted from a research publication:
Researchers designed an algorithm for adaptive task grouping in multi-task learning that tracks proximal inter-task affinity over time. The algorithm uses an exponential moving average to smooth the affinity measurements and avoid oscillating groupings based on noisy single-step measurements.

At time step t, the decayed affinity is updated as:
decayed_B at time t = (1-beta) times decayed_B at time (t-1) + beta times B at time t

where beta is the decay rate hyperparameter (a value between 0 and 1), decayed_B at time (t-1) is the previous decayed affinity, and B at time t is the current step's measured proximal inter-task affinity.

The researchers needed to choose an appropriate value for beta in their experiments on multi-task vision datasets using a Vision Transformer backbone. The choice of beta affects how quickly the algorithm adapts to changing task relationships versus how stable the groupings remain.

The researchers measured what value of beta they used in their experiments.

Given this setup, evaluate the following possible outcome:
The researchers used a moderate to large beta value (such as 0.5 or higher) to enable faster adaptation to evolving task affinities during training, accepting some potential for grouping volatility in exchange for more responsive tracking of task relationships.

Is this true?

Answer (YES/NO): NO